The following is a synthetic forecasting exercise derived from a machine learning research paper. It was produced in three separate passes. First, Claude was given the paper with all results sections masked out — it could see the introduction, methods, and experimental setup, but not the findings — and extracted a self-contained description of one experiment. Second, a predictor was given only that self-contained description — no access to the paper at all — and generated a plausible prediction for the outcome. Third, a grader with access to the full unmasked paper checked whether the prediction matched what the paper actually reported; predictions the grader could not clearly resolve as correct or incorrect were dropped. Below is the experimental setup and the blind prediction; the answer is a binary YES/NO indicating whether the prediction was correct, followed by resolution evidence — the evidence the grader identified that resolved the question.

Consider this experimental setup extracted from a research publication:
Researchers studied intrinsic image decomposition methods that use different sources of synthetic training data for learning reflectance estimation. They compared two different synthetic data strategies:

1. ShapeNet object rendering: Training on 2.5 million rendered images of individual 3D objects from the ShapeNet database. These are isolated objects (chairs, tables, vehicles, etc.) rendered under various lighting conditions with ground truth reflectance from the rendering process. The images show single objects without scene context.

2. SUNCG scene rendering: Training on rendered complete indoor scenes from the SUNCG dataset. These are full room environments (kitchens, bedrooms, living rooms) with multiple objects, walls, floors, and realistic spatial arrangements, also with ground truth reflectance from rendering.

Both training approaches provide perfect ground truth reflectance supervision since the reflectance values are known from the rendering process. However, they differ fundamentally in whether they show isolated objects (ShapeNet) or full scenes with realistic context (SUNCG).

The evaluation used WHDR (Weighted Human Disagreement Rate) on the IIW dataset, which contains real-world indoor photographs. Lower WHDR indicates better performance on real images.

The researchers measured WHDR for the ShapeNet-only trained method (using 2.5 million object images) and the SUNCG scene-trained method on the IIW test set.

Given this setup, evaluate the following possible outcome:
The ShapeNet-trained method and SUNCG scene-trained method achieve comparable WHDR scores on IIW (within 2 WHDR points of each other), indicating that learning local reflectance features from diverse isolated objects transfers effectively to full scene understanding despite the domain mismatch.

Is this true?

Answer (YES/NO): NO